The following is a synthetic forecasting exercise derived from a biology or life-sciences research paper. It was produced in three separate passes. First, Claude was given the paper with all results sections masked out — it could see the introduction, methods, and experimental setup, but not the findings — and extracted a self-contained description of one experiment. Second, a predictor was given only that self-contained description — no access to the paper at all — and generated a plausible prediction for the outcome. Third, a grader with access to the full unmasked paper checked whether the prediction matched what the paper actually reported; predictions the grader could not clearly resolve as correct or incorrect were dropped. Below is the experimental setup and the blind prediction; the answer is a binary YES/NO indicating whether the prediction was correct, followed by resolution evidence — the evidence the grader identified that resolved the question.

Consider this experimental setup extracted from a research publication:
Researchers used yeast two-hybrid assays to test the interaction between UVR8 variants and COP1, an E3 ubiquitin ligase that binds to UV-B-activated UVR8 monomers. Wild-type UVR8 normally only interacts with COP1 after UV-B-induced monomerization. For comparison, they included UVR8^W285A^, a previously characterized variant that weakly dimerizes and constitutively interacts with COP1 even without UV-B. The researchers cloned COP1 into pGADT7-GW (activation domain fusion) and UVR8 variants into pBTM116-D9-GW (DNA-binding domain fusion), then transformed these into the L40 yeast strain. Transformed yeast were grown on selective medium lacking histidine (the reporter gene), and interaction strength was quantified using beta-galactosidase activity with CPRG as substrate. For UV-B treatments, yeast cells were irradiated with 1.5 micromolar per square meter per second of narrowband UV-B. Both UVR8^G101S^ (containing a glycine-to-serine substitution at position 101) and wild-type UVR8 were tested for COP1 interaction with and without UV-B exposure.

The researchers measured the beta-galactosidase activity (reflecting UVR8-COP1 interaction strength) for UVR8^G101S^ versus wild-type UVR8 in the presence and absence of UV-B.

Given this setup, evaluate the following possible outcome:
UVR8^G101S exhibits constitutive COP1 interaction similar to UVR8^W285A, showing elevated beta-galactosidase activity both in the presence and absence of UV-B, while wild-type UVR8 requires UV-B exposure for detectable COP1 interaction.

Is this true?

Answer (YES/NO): NO